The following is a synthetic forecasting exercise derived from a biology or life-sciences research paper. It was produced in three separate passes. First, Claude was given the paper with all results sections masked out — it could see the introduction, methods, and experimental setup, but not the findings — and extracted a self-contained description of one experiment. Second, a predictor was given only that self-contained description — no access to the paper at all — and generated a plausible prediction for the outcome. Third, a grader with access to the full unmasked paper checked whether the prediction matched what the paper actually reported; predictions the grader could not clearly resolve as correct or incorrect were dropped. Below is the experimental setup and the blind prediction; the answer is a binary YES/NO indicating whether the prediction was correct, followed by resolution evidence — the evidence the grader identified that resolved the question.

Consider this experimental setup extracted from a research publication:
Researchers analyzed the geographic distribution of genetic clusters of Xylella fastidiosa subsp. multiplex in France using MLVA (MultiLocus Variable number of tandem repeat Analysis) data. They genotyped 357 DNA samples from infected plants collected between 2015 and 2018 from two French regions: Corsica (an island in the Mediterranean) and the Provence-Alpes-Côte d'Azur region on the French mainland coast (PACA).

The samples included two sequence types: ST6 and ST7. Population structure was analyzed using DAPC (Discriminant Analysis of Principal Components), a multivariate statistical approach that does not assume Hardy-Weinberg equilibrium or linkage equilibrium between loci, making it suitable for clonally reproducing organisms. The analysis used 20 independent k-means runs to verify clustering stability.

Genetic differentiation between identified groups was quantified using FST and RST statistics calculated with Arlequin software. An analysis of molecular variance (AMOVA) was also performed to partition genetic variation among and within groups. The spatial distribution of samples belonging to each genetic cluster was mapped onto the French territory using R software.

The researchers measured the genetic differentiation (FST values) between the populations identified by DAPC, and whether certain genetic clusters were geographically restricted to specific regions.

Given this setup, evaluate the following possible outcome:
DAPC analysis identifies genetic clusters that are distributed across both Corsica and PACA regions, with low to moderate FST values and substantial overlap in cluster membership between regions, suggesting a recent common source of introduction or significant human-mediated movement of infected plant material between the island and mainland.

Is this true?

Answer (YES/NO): NO